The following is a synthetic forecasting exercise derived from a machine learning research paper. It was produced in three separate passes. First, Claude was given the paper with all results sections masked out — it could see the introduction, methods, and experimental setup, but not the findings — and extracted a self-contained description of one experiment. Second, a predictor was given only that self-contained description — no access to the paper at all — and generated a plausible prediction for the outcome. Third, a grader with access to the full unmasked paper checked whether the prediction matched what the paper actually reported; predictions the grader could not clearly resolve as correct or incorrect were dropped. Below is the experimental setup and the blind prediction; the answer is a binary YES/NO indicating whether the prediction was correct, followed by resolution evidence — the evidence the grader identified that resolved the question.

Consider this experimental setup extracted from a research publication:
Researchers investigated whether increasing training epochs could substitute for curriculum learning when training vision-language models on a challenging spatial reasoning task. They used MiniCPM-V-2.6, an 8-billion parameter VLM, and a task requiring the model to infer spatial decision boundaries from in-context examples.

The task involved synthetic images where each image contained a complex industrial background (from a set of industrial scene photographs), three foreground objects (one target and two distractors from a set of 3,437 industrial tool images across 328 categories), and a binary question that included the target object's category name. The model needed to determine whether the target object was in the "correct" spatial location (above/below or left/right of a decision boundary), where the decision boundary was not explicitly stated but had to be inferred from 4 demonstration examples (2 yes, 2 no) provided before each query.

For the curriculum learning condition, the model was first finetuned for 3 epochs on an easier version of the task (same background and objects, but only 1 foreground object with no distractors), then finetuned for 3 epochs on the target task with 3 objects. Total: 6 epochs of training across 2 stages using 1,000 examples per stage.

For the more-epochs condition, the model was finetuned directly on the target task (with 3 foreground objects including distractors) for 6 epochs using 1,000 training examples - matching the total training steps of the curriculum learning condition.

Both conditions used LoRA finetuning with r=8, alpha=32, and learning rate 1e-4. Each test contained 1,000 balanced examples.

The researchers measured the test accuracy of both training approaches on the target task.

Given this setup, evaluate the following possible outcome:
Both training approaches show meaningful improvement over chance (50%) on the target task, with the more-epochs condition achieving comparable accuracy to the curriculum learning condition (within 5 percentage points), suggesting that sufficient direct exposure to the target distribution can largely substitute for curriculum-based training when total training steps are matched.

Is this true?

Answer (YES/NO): NO